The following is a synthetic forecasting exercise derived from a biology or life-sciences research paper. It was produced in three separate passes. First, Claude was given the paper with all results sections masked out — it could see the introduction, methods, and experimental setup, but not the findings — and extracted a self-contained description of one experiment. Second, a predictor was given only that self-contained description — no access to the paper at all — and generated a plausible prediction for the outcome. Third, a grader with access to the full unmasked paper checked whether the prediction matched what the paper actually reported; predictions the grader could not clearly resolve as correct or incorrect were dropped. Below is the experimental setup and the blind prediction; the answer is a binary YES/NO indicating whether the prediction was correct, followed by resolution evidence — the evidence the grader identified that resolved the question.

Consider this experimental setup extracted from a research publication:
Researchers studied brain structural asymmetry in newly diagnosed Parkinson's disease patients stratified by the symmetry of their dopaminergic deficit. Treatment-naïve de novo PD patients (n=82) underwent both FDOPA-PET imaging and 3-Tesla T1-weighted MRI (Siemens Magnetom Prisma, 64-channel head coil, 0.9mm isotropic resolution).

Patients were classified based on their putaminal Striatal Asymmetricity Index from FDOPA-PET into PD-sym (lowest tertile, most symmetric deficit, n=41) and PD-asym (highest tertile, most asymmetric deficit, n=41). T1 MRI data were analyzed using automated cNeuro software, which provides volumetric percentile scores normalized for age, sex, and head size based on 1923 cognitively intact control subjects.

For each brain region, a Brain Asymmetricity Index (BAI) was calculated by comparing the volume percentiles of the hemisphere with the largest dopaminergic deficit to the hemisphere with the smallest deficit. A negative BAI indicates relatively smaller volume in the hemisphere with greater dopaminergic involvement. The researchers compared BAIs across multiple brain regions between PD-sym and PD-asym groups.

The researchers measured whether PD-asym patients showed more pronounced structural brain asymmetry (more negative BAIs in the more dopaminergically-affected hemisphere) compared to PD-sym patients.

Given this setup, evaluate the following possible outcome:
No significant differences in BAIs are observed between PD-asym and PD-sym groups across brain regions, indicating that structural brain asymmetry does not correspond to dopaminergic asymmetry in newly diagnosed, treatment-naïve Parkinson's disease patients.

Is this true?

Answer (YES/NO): YES